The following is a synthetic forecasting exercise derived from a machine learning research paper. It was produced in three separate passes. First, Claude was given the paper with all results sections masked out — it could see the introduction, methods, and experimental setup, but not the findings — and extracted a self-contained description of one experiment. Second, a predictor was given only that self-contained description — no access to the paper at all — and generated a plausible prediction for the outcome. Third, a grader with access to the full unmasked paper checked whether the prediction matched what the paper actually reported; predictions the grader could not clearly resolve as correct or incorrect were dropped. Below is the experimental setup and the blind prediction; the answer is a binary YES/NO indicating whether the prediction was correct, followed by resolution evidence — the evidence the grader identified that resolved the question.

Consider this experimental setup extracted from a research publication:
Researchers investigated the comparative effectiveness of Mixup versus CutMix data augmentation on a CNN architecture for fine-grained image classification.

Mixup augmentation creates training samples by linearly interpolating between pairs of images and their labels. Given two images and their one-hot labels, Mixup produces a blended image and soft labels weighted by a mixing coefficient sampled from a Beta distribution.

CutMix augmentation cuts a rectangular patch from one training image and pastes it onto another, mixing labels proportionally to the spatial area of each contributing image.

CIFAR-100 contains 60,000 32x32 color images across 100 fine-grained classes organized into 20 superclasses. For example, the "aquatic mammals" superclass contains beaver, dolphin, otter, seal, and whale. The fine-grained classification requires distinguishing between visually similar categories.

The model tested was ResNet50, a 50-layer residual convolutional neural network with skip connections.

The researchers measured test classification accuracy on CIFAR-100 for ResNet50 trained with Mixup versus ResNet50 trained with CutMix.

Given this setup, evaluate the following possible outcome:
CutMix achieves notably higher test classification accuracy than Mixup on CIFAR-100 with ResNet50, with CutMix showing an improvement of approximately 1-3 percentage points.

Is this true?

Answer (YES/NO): NO